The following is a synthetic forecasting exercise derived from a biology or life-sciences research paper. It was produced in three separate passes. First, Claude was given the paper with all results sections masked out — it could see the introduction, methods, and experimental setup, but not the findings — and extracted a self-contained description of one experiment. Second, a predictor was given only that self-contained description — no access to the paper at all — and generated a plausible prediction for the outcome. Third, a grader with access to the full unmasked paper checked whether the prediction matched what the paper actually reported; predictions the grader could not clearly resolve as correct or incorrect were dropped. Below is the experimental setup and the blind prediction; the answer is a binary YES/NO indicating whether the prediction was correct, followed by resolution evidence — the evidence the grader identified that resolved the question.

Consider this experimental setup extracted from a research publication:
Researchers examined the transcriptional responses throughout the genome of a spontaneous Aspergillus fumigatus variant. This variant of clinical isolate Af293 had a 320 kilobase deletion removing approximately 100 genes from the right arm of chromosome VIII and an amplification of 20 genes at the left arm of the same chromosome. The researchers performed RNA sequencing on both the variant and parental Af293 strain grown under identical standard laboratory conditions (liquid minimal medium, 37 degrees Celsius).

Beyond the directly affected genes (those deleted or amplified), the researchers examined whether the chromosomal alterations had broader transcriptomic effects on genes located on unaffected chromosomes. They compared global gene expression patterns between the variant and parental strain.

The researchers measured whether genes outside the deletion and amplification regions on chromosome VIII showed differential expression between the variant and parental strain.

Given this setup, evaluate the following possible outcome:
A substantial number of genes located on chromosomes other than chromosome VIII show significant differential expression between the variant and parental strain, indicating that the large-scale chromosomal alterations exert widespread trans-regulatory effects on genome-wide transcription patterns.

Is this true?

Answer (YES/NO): YES